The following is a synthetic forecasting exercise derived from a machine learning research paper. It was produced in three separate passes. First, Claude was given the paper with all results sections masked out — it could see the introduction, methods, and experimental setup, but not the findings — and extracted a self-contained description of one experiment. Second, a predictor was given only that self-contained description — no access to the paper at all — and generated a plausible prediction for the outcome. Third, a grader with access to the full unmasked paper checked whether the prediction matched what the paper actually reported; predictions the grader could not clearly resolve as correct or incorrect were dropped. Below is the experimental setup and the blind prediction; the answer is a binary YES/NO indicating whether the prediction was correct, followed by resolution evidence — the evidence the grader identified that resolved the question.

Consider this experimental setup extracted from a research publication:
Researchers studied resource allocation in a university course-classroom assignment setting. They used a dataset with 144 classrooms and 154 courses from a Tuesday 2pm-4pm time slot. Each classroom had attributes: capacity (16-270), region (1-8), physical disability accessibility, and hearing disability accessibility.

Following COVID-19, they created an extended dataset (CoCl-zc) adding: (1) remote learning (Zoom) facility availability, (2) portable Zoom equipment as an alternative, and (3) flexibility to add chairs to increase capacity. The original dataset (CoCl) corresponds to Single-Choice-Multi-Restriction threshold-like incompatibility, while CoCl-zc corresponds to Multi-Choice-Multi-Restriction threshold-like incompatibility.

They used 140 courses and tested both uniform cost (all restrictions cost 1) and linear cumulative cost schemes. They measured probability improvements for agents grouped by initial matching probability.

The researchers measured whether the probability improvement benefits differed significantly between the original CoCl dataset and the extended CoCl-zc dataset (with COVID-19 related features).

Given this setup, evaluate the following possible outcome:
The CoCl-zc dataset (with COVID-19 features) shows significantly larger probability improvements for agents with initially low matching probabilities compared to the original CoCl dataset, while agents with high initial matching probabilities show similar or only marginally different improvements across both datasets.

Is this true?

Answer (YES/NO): NO